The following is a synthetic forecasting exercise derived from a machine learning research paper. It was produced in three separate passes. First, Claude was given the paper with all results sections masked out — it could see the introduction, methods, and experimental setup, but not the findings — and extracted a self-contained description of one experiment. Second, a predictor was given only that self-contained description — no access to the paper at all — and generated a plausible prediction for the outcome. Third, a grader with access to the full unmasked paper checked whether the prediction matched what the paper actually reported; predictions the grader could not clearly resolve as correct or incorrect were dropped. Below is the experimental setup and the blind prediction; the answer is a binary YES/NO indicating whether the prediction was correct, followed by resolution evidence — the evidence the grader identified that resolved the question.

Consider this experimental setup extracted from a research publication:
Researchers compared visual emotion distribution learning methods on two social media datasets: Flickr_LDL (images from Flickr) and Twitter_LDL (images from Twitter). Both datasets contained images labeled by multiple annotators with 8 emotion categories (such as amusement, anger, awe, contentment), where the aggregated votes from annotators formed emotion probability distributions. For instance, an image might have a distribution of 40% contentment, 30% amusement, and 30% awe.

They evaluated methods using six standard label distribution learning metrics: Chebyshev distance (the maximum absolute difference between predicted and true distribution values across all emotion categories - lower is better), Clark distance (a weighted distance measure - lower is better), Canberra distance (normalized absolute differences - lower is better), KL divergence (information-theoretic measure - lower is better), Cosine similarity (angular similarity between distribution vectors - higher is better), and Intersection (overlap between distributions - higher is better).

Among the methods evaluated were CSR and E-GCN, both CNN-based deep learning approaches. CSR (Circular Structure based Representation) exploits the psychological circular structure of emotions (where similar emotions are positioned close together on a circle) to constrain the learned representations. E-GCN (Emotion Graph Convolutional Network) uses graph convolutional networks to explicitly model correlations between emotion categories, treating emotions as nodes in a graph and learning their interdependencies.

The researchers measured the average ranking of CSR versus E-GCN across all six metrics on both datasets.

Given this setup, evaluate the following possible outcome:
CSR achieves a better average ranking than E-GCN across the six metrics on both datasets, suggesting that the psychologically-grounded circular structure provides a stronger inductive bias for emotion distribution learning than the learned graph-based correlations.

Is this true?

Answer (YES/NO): YES